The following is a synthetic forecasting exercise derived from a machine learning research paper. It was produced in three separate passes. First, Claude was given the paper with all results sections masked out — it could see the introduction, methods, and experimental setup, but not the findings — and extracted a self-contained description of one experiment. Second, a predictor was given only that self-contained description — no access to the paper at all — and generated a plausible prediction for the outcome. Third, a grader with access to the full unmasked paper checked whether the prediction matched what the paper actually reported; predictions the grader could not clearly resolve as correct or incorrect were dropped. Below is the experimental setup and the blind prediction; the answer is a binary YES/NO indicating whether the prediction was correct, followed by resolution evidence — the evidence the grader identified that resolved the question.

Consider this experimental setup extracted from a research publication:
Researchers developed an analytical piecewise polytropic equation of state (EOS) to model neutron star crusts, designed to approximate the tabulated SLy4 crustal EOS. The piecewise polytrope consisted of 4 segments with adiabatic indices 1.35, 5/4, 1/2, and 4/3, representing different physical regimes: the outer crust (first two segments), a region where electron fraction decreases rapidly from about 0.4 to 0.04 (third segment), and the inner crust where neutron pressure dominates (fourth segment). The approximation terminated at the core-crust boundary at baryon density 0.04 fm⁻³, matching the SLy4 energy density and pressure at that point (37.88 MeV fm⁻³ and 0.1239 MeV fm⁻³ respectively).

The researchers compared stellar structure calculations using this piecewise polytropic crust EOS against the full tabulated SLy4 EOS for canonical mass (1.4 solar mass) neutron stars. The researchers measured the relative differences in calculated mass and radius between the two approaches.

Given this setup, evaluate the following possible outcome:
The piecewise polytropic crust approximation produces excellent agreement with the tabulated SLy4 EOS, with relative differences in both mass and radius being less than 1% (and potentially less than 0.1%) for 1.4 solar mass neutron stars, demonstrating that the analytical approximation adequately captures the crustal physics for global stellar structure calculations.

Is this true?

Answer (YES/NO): YES